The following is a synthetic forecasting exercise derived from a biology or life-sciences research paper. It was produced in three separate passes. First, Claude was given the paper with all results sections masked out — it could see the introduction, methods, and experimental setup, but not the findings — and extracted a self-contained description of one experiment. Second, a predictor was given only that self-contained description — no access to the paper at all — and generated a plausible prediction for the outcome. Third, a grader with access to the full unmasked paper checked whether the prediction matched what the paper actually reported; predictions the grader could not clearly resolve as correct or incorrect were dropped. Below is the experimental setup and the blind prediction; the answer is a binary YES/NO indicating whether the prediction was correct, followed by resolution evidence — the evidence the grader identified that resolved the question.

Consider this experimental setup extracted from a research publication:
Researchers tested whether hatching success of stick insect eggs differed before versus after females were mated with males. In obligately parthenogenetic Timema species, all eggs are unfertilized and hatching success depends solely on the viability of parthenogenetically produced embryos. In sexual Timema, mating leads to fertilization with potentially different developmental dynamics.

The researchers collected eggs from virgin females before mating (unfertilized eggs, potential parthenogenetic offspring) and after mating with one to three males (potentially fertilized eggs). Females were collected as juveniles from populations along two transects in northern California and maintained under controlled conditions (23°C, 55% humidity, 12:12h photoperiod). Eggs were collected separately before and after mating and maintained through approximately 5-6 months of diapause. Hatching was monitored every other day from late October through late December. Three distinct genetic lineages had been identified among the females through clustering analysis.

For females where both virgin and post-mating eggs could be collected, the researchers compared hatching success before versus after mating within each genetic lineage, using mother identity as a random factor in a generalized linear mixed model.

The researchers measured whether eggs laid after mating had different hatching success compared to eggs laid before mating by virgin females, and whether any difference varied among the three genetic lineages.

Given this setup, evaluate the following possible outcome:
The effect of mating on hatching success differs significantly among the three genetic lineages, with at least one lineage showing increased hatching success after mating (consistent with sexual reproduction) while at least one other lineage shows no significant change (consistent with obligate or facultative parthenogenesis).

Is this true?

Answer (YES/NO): NO